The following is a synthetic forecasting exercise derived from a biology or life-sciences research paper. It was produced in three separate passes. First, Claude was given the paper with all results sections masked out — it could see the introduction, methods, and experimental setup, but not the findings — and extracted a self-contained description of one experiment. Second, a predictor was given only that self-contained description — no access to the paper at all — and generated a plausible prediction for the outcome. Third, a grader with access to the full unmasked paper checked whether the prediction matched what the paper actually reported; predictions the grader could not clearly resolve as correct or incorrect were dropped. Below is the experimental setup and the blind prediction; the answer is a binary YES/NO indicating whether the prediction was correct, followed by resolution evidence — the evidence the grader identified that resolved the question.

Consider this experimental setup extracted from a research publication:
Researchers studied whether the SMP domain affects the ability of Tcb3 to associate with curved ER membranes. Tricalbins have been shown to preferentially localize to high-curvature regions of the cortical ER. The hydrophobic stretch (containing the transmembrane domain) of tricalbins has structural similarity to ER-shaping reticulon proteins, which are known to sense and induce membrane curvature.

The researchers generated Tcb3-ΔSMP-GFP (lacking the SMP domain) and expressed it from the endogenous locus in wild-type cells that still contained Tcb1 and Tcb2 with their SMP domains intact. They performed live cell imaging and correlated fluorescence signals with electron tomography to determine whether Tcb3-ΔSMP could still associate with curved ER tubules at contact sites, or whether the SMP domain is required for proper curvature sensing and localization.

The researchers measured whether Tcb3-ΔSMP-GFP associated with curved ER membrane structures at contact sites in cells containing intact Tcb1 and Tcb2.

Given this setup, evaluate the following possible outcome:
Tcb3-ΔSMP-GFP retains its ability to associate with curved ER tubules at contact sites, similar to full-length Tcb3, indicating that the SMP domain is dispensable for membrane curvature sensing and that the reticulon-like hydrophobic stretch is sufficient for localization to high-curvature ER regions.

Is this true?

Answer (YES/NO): NO